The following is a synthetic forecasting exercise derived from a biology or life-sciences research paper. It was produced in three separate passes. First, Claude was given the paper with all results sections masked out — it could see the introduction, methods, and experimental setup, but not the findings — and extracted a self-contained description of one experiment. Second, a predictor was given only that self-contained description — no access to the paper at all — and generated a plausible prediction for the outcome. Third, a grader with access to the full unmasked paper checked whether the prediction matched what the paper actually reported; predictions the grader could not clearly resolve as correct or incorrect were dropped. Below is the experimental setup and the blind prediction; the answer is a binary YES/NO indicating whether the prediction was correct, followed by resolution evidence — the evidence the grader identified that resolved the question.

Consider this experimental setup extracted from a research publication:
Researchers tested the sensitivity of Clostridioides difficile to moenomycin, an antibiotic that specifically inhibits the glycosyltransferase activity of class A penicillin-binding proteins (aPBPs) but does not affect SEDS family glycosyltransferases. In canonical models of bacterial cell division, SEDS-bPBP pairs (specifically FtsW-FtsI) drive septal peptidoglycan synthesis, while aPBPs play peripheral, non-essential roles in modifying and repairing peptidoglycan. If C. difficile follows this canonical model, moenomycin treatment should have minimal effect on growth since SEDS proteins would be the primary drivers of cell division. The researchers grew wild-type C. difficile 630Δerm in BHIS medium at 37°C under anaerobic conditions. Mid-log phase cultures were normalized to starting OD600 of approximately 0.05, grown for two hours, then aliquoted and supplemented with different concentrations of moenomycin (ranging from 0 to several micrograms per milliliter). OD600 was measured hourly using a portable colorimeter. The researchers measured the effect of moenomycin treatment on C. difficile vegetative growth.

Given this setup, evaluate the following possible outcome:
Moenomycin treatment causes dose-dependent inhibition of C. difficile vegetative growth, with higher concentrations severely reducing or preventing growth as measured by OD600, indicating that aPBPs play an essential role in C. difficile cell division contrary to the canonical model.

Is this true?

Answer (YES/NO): YES